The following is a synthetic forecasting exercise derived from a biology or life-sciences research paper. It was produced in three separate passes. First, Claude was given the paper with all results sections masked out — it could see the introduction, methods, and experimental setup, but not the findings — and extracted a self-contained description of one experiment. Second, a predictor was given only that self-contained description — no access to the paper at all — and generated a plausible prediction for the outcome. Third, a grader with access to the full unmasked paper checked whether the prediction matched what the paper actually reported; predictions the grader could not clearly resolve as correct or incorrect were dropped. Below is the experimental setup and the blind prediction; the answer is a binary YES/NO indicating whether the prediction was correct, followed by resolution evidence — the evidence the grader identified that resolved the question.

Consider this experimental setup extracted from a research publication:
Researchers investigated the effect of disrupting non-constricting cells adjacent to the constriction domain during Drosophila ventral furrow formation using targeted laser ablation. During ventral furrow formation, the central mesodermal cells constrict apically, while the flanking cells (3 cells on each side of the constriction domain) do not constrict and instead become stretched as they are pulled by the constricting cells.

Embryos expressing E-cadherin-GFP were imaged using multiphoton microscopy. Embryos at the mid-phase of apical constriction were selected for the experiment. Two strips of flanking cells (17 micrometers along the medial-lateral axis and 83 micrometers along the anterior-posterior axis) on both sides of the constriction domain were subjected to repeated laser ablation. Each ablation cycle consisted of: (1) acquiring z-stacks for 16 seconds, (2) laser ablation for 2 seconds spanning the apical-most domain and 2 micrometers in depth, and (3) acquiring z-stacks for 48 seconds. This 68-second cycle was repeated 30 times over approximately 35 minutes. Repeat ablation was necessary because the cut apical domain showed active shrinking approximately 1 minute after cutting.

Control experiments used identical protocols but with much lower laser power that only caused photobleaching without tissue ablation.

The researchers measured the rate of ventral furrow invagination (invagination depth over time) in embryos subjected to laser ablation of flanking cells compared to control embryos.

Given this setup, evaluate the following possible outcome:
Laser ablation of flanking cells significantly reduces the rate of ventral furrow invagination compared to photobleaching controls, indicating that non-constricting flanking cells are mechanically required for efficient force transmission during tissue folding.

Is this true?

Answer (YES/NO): YES